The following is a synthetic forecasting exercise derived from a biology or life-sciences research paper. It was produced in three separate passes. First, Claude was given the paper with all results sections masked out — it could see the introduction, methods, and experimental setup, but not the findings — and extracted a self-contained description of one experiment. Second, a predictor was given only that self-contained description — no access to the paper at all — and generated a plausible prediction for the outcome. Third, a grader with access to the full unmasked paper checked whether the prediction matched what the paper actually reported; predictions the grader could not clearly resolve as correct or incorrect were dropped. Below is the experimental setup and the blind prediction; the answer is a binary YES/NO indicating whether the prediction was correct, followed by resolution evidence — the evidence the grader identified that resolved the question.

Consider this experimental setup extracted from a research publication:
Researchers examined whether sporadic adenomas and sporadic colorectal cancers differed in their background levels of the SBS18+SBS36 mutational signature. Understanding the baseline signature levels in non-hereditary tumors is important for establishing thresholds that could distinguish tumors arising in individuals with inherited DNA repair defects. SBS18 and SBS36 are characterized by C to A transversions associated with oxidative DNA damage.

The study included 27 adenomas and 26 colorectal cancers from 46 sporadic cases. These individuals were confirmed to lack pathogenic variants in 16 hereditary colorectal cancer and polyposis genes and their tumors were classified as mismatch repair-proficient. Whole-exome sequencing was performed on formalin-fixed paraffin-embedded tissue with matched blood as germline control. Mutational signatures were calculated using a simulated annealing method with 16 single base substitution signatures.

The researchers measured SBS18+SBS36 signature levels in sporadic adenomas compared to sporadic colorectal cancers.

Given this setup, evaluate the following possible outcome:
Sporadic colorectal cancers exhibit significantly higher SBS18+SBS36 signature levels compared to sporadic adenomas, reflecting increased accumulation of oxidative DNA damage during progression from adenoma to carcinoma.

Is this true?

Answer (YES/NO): NO